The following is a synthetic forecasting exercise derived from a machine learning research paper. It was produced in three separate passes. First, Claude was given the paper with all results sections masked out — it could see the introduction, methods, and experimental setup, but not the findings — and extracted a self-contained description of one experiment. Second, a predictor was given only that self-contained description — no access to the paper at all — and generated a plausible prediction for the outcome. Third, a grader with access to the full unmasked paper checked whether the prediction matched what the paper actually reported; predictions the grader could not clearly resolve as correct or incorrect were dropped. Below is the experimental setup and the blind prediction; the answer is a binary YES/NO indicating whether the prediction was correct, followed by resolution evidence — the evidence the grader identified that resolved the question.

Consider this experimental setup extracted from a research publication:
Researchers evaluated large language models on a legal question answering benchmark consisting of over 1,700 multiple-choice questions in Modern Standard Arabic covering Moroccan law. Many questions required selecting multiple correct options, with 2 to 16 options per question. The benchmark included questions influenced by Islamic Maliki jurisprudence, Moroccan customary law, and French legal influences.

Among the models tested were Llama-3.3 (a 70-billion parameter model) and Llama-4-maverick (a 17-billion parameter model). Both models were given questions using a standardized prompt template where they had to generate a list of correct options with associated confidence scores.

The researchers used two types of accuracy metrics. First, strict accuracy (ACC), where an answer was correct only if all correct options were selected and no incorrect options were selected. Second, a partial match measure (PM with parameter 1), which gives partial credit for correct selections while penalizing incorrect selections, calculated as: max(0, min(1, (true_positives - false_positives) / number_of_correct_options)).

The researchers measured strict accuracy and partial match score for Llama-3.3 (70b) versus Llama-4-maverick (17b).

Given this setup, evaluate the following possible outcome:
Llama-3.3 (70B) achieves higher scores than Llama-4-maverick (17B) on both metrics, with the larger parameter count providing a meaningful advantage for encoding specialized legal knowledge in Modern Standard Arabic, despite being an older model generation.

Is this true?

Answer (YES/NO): NO